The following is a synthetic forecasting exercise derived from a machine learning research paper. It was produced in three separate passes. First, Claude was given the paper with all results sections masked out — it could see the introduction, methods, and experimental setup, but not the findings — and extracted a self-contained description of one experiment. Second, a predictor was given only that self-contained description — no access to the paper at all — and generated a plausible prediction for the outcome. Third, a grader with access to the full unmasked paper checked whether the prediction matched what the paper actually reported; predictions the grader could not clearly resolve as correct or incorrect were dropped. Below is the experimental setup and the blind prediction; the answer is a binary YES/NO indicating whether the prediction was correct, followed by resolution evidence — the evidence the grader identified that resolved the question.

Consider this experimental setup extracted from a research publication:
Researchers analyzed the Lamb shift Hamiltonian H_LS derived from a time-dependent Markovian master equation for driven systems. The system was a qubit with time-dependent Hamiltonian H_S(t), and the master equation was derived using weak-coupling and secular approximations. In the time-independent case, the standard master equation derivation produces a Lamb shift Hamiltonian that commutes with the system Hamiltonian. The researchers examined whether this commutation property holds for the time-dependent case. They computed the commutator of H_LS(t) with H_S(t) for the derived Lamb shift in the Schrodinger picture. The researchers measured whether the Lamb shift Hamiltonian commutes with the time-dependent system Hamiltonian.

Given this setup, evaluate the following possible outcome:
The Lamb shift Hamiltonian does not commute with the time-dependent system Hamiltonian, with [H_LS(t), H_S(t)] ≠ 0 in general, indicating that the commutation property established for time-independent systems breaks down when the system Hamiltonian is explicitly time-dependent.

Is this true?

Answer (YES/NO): YES